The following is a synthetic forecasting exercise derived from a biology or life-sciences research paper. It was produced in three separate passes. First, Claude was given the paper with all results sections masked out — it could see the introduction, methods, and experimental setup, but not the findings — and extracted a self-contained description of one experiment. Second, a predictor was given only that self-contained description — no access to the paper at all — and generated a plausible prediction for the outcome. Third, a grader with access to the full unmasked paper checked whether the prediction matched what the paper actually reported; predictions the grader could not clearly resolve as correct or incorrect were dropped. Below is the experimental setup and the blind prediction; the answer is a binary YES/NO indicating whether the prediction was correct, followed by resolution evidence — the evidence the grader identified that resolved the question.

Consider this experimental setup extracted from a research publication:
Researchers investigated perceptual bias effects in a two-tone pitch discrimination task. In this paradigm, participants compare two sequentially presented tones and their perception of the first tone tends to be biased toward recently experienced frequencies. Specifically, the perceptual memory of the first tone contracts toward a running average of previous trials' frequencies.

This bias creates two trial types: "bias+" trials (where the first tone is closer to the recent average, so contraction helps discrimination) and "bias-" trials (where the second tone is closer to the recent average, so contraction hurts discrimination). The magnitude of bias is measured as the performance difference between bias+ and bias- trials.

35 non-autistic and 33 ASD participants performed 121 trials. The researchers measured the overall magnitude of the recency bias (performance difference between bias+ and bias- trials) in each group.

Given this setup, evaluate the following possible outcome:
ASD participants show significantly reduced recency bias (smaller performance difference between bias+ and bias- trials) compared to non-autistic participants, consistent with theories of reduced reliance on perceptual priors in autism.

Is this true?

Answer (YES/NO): YES